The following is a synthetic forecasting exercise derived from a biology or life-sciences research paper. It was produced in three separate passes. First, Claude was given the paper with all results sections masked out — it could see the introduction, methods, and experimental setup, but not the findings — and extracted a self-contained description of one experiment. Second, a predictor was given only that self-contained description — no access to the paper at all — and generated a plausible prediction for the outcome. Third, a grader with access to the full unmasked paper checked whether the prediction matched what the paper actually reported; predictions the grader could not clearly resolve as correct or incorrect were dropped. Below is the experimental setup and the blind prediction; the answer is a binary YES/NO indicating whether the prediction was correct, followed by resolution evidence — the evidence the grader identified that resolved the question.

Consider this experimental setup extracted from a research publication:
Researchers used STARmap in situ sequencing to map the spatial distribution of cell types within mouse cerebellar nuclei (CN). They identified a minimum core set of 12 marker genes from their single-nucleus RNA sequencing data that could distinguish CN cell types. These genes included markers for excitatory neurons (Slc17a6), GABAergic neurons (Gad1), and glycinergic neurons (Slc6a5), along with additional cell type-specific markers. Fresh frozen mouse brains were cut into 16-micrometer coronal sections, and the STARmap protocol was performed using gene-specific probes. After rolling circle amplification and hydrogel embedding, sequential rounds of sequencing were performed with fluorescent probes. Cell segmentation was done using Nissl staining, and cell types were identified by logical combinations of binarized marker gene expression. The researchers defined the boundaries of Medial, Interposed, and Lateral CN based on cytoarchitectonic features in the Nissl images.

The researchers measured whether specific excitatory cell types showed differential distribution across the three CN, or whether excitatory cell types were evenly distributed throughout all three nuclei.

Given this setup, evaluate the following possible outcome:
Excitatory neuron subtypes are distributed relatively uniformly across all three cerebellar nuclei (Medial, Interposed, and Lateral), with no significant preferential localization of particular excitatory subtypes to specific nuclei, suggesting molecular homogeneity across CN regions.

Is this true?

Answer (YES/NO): NO